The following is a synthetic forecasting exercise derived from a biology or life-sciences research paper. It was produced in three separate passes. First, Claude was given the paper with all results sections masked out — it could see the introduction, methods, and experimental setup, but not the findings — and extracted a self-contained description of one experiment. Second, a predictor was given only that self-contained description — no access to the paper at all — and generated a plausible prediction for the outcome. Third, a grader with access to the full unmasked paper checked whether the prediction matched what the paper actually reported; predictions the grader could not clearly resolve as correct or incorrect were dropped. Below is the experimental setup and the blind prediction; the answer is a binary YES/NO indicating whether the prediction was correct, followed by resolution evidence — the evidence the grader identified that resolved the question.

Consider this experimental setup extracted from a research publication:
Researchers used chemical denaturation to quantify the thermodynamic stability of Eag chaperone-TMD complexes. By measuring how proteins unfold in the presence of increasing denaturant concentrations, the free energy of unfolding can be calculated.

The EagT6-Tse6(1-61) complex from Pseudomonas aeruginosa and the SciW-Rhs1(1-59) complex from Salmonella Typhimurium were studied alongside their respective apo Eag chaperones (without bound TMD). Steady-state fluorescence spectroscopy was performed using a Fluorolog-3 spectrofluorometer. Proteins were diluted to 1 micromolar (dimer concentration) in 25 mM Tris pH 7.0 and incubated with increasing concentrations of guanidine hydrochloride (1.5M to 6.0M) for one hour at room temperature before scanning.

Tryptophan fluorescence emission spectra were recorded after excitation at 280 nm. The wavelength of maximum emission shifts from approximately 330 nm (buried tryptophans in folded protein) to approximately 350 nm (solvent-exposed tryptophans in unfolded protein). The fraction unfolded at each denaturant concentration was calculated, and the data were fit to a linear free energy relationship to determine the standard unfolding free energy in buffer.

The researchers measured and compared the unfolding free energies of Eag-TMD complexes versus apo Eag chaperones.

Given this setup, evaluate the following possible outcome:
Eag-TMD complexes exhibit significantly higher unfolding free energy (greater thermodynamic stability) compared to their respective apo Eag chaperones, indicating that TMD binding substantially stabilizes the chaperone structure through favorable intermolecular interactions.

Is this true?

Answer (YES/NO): YES